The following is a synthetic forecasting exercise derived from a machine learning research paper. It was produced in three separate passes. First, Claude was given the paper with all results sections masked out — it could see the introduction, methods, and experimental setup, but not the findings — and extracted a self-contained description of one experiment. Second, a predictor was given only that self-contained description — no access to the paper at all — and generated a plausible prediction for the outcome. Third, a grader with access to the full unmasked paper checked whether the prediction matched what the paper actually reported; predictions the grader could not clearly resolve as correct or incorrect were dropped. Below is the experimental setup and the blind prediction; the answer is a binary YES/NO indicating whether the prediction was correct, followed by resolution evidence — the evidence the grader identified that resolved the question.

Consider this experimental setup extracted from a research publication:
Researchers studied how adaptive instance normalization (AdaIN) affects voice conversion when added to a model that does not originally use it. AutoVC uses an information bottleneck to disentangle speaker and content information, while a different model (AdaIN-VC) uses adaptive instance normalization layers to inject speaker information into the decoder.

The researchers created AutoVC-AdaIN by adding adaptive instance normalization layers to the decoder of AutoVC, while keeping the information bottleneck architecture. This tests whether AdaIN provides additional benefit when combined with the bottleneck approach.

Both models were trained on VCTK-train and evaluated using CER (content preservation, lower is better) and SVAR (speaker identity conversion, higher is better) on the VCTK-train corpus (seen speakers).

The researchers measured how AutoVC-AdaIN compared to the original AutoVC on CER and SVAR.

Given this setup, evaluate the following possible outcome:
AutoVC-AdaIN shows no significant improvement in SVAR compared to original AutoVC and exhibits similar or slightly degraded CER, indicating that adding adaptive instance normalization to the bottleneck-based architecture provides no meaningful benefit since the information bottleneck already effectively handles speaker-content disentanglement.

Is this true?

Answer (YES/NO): NO